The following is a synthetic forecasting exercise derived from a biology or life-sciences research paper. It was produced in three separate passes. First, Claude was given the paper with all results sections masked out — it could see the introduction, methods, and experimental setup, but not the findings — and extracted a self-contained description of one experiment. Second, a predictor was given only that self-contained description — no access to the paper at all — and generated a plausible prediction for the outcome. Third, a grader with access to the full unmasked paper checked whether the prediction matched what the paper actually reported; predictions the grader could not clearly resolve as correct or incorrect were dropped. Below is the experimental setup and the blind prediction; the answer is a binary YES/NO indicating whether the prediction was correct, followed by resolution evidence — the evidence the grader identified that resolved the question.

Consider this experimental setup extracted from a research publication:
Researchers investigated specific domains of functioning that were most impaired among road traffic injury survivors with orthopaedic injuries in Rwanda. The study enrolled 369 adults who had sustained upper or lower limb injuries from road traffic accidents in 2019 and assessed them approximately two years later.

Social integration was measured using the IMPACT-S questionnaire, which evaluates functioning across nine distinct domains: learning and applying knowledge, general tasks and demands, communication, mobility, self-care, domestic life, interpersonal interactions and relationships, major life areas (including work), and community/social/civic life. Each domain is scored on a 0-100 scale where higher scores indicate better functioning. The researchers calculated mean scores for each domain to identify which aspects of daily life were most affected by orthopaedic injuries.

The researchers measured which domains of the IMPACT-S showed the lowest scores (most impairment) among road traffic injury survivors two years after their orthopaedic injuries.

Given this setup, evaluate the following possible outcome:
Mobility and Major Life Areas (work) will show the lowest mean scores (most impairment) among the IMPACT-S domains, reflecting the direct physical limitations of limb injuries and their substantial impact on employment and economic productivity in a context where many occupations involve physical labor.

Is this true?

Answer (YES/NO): NO